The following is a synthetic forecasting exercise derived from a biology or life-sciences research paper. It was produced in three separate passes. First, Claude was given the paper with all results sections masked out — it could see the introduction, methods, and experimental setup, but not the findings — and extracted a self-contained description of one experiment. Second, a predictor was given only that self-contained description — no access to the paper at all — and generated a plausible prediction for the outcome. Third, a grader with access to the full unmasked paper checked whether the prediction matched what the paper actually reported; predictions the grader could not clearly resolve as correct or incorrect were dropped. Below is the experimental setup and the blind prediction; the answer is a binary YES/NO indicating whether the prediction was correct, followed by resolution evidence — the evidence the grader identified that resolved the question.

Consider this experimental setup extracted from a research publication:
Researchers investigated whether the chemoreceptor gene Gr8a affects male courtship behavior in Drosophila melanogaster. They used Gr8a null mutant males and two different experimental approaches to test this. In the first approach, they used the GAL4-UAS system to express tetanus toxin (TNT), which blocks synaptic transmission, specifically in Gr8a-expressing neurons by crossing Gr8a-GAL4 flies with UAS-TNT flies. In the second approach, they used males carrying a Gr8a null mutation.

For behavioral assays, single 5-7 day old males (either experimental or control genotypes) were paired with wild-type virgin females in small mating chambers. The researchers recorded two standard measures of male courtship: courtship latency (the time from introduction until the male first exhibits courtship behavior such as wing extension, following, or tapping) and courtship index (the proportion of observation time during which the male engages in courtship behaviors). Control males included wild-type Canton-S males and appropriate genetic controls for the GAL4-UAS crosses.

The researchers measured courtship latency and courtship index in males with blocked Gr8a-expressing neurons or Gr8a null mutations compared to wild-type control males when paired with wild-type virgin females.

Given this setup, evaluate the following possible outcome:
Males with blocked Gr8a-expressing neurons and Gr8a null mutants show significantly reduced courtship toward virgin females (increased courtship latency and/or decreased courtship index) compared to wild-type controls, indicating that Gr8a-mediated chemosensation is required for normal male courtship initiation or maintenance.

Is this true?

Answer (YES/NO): NO